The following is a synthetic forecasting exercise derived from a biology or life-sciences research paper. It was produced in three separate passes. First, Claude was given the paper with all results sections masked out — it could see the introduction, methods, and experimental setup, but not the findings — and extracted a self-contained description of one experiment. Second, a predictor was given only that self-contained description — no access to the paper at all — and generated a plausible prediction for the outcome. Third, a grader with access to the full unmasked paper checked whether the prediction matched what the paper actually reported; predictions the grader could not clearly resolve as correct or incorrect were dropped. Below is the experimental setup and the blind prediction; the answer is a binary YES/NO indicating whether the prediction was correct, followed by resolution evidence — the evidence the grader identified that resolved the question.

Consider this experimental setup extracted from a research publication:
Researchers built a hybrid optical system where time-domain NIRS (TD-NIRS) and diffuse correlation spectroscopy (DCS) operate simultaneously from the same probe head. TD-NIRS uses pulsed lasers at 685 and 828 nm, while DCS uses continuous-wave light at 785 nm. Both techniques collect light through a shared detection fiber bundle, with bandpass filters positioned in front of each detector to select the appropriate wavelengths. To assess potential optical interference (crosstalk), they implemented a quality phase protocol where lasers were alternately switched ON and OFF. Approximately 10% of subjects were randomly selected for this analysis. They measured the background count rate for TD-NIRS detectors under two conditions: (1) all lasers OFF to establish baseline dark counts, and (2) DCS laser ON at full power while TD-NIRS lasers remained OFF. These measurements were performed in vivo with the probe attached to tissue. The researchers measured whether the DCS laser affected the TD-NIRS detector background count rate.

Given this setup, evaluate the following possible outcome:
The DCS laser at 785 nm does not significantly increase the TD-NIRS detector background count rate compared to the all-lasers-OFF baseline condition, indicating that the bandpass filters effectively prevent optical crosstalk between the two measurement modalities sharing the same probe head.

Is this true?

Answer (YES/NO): NO